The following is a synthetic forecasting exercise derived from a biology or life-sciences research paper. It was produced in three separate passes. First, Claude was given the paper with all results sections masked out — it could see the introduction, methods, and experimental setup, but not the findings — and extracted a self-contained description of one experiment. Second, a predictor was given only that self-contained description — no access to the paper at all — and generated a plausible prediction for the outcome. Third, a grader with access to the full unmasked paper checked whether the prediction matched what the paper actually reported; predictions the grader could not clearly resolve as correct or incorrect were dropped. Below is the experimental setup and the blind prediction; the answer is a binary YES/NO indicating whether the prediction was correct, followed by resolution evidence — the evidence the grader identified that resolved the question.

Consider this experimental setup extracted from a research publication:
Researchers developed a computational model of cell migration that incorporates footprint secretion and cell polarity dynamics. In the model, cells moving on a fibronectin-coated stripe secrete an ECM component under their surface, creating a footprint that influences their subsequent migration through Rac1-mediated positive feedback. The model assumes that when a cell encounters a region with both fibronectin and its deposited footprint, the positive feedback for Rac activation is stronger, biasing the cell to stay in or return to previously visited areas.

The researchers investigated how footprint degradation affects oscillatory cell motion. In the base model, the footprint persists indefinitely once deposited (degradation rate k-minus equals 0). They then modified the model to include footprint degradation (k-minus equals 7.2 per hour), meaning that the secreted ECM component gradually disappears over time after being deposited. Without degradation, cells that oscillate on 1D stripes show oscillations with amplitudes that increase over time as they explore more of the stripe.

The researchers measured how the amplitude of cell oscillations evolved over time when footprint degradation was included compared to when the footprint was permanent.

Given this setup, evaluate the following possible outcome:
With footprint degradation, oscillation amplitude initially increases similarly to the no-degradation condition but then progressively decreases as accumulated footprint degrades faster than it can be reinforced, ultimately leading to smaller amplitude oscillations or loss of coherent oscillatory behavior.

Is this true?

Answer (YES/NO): NO